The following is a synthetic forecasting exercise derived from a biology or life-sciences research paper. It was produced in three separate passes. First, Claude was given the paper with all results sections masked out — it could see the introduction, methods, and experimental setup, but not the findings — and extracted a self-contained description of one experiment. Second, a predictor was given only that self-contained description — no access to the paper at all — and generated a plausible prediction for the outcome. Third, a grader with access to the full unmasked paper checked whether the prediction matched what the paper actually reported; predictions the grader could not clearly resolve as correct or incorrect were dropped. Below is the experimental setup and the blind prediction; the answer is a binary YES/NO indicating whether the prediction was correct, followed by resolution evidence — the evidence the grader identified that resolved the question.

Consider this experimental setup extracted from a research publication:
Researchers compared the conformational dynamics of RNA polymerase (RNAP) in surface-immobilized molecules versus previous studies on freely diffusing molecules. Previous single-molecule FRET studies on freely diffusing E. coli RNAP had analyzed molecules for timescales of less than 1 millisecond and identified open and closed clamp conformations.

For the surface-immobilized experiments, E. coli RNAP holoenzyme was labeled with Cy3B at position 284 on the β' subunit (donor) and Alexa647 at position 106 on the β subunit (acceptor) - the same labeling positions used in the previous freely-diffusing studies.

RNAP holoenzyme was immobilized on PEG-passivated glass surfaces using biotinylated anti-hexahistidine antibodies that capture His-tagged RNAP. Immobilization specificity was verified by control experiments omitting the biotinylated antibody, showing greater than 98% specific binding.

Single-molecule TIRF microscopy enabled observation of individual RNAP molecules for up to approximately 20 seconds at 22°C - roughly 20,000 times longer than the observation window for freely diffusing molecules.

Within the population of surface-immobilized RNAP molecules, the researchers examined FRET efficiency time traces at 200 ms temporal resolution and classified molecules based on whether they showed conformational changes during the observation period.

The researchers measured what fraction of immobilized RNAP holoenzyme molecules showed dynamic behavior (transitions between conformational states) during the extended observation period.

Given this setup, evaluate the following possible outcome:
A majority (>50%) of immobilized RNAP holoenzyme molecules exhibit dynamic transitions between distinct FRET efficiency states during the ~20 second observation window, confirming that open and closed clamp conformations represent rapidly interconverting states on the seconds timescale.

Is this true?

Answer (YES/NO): NO